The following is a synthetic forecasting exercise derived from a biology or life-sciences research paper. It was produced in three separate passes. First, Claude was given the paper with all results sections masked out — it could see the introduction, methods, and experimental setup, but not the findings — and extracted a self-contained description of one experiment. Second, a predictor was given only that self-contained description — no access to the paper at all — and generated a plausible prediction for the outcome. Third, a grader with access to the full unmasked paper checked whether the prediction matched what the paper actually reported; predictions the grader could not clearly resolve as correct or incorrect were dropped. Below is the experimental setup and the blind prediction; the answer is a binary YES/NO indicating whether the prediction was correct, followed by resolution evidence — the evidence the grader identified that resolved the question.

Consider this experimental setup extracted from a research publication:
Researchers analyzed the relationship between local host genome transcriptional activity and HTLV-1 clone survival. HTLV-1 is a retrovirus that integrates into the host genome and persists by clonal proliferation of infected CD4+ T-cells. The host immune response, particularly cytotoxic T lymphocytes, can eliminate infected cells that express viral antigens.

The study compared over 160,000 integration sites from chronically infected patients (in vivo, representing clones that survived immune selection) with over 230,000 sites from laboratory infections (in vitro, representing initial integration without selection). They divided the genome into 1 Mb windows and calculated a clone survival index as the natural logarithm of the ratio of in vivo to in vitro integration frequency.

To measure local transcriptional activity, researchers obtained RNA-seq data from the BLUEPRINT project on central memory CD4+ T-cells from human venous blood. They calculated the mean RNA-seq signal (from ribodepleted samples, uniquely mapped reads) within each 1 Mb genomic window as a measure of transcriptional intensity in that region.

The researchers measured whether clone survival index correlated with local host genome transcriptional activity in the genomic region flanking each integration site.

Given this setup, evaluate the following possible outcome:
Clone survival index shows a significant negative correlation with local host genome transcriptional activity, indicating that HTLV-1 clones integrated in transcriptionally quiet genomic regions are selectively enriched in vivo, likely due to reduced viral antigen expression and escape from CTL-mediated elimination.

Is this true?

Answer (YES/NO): YES